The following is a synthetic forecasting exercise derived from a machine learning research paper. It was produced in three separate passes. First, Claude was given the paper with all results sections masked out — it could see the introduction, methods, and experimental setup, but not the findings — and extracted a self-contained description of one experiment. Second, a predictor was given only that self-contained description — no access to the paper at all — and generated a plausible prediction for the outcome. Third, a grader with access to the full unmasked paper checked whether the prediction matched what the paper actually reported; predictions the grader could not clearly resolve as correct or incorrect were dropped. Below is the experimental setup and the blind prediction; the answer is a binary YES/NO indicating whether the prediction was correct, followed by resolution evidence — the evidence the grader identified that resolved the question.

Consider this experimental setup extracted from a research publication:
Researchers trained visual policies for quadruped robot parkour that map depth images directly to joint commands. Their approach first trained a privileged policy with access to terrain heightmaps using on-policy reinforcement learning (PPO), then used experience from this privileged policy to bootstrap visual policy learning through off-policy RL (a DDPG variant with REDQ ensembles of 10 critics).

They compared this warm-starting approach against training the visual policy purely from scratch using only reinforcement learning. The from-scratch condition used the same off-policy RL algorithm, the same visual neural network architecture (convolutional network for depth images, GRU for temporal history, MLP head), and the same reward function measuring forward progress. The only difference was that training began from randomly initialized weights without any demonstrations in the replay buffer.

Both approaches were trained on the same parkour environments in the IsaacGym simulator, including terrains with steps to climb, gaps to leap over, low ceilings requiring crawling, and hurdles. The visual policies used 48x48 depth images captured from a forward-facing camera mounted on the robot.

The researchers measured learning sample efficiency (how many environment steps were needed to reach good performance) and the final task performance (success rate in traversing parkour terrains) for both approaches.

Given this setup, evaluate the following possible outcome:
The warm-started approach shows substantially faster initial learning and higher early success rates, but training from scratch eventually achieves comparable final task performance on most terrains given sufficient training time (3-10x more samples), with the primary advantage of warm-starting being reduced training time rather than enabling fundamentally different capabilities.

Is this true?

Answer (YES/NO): NO